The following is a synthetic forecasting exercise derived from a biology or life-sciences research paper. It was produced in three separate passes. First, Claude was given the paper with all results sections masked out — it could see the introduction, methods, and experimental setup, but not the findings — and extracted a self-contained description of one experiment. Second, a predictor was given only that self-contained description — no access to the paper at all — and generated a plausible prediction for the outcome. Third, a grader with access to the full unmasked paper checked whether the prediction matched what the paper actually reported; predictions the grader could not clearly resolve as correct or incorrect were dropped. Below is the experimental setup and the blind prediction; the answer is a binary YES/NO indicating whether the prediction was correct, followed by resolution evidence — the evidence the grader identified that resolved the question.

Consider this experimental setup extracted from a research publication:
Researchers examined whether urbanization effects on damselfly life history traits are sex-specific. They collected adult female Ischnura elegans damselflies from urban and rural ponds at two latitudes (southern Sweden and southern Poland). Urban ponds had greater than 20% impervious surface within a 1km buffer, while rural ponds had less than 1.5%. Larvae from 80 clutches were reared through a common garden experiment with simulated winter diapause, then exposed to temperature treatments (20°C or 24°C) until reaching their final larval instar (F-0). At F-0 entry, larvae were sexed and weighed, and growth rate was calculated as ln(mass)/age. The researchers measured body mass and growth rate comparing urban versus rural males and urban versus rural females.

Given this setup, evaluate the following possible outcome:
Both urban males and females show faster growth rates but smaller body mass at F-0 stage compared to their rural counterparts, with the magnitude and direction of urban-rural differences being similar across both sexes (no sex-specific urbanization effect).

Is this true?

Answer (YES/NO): NO